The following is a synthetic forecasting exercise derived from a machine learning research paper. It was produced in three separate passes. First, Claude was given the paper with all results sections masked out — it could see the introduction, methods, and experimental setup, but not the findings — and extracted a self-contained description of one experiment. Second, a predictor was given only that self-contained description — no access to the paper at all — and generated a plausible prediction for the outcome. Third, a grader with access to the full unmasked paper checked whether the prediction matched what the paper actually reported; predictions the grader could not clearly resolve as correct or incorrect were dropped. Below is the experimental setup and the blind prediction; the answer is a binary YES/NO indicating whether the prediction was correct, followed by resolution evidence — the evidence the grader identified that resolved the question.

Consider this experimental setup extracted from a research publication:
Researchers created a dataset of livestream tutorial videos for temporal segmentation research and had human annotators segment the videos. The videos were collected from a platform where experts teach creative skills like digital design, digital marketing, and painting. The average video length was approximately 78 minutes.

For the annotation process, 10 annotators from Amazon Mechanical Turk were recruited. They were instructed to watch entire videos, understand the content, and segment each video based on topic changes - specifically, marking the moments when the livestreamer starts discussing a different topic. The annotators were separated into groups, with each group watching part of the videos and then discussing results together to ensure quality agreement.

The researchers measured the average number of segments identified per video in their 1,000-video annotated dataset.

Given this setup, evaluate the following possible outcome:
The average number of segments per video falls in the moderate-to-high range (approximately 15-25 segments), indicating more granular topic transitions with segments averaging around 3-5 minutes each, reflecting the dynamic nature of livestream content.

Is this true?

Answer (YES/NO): NO